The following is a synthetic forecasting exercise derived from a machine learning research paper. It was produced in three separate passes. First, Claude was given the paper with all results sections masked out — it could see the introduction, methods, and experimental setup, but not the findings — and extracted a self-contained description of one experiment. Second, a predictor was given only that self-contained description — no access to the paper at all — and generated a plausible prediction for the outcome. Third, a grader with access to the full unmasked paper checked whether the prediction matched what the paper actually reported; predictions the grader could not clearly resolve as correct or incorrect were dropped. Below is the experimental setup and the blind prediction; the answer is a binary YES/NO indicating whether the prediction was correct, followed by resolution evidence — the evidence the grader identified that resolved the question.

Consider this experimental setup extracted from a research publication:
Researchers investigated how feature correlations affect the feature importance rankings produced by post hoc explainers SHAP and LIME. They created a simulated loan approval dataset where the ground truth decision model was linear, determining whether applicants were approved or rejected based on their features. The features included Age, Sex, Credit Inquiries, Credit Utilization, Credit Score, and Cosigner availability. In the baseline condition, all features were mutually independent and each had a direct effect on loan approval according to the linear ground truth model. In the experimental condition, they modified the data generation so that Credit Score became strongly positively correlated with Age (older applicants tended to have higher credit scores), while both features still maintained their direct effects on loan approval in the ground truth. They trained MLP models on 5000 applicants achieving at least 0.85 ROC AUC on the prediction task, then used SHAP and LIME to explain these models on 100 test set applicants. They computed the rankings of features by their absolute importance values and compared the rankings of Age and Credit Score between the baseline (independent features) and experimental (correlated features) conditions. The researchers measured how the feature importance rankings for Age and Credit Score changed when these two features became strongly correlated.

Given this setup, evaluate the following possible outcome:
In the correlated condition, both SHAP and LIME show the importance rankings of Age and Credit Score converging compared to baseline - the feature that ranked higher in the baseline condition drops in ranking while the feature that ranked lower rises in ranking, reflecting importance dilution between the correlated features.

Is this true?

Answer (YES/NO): NO